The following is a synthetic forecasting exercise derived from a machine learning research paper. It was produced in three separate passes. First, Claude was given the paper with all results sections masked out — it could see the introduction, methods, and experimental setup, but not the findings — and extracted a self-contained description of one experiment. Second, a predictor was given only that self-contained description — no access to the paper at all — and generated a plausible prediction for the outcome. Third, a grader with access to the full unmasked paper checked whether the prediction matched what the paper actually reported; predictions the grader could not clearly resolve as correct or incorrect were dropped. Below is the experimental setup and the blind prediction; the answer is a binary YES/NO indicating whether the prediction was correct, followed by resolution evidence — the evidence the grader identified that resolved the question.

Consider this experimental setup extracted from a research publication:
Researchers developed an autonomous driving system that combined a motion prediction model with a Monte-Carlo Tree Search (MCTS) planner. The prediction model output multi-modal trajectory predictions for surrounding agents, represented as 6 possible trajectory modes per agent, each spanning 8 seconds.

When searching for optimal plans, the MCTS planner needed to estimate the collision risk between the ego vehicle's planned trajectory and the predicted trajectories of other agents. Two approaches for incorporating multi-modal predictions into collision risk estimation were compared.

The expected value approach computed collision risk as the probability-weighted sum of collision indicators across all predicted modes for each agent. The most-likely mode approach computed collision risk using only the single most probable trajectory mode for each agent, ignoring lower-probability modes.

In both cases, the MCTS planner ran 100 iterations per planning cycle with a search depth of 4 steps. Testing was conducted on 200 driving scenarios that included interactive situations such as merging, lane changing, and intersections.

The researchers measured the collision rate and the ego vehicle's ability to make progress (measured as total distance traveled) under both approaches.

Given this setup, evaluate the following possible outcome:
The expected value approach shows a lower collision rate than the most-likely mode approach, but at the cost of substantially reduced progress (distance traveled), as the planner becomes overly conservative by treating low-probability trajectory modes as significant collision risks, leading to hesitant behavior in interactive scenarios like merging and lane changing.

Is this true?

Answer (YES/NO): NO